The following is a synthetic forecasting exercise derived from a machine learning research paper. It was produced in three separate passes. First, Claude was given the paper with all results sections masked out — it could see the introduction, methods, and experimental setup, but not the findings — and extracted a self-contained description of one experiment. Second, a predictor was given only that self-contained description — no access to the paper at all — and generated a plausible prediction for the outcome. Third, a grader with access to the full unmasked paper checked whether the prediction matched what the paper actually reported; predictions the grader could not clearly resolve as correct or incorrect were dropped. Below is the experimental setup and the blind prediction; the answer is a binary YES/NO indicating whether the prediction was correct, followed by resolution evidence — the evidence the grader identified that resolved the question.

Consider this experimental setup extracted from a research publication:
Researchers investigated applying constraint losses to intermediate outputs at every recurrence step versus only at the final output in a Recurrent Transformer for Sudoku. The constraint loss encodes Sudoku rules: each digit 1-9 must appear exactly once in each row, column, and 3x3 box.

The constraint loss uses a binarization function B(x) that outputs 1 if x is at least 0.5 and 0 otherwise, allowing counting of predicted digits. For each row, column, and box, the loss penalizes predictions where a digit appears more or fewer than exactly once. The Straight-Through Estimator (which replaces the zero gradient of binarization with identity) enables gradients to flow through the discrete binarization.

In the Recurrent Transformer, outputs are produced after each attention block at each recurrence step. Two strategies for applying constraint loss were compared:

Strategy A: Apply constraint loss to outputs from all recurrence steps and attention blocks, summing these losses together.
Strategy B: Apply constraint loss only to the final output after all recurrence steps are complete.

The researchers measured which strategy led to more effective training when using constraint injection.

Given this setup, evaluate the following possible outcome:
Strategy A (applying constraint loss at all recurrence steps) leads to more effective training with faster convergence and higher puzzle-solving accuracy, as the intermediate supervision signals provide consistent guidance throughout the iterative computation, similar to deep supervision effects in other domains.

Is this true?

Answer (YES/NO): YES